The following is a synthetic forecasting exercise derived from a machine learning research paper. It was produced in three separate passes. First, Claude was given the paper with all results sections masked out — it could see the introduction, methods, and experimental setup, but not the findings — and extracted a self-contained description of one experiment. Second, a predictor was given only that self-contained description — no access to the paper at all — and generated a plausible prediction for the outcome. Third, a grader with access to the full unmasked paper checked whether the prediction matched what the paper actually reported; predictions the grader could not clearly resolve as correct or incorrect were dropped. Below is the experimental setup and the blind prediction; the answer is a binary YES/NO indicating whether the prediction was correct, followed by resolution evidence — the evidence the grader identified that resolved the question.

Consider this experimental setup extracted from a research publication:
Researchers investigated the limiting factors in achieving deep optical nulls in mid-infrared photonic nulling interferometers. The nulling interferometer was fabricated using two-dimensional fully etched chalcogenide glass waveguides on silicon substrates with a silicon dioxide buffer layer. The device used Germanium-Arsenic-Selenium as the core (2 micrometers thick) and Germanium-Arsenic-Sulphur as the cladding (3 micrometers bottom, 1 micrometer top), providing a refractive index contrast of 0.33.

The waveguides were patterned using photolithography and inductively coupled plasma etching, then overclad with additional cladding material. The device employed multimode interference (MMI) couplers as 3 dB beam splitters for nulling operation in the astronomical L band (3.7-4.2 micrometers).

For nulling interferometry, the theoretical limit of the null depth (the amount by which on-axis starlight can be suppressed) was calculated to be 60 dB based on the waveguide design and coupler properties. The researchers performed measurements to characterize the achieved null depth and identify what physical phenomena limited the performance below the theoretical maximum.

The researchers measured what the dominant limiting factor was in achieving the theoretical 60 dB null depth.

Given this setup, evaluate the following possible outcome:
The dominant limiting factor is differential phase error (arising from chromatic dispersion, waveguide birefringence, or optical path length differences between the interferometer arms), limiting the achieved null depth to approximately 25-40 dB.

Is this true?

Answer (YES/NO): NO